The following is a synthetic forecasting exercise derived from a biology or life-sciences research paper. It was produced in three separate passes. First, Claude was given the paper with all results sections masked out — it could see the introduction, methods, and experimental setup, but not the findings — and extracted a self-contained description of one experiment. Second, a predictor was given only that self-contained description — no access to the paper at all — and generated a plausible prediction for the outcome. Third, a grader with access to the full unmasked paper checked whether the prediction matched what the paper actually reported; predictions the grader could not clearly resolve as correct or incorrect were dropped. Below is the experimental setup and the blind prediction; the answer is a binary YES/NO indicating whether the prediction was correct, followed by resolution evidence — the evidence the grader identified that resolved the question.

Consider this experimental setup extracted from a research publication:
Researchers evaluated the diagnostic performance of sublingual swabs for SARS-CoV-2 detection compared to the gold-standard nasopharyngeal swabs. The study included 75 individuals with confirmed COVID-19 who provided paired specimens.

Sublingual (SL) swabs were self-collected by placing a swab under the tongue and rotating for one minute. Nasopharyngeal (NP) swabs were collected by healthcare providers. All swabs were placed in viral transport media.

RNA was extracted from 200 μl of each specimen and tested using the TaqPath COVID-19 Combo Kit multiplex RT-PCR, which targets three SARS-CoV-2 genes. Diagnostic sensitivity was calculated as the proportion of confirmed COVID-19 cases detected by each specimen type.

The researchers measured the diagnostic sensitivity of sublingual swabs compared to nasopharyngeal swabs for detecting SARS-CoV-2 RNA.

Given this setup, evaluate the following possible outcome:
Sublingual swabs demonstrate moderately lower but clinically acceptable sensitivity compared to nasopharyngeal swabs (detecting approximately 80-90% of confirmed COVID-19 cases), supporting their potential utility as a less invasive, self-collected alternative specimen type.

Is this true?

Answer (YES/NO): NO